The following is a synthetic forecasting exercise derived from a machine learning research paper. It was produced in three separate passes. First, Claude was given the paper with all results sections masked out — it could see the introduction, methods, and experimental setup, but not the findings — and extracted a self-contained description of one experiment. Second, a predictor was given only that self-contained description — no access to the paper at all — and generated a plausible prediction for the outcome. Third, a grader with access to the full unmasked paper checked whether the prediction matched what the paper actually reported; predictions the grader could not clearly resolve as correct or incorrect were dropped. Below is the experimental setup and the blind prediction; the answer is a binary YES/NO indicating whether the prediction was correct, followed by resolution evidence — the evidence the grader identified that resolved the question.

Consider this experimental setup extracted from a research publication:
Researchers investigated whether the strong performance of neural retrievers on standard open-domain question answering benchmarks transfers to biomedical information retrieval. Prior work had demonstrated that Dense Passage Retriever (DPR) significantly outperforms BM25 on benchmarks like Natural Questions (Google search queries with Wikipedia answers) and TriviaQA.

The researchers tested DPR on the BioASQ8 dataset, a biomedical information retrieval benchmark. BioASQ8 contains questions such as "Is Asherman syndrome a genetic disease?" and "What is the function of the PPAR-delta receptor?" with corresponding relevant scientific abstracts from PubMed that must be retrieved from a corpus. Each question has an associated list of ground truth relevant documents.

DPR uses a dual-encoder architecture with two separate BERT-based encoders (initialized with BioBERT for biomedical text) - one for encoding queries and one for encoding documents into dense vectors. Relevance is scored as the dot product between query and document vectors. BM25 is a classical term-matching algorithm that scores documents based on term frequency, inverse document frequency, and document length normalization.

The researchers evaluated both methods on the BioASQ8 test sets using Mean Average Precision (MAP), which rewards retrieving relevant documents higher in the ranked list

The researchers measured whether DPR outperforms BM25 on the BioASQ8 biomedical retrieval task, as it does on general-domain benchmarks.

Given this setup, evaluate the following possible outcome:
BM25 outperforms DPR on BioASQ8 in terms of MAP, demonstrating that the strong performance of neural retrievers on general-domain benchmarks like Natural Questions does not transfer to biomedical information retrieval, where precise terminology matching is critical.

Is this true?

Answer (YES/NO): YES